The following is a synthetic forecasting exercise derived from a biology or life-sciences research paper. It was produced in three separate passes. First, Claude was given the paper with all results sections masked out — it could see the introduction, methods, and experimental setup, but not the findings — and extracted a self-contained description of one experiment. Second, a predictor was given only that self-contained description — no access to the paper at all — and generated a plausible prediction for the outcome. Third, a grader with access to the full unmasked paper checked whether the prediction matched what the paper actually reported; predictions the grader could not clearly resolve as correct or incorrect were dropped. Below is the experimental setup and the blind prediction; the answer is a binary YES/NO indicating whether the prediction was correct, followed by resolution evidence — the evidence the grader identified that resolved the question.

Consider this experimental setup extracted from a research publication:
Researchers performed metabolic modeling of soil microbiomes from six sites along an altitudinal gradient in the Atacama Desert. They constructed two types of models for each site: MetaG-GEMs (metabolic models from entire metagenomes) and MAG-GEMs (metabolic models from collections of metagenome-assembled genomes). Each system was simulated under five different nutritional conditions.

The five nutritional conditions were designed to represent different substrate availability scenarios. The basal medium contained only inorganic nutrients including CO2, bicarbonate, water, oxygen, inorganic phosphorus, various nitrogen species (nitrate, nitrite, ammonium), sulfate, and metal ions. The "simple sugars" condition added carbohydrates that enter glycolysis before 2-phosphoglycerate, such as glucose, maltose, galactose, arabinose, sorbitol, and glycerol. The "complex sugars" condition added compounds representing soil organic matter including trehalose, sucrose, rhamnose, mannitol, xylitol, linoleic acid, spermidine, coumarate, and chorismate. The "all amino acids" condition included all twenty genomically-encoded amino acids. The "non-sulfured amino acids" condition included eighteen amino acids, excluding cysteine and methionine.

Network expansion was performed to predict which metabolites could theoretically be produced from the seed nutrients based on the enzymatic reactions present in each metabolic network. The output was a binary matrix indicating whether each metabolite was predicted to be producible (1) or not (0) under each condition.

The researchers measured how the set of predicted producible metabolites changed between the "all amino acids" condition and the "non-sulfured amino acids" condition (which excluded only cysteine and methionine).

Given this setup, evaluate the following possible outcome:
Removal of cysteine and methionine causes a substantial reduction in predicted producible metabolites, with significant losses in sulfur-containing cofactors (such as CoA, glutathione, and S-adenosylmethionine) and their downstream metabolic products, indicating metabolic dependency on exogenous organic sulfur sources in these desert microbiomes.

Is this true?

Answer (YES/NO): NO